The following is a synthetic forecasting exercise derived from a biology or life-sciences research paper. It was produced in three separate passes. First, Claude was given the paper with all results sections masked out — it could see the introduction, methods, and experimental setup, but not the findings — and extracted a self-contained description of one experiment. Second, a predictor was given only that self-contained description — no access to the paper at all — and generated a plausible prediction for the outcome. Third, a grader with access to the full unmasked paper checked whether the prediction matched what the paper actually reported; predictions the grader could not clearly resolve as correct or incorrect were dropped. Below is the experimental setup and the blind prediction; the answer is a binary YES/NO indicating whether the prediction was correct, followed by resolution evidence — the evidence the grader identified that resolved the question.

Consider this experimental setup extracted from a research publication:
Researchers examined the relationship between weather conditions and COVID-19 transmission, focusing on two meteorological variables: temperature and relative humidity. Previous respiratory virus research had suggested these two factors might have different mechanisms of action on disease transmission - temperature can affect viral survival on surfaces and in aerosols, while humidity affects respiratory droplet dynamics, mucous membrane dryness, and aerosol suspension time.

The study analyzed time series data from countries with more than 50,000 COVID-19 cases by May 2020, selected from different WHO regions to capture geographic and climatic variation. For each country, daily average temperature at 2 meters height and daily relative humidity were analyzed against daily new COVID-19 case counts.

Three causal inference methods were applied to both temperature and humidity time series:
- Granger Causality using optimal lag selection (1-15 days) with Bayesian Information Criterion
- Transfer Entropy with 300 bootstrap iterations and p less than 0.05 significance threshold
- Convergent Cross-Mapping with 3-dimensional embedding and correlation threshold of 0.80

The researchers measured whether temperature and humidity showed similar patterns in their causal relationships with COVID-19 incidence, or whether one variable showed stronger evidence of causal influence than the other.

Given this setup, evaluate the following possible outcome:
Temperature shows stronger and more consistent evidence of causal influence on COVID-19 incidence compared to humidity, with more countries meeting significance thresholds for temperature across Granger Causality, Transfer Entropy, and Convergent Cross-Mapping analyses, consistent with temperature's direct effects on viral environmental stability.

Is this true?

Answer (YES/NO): YES